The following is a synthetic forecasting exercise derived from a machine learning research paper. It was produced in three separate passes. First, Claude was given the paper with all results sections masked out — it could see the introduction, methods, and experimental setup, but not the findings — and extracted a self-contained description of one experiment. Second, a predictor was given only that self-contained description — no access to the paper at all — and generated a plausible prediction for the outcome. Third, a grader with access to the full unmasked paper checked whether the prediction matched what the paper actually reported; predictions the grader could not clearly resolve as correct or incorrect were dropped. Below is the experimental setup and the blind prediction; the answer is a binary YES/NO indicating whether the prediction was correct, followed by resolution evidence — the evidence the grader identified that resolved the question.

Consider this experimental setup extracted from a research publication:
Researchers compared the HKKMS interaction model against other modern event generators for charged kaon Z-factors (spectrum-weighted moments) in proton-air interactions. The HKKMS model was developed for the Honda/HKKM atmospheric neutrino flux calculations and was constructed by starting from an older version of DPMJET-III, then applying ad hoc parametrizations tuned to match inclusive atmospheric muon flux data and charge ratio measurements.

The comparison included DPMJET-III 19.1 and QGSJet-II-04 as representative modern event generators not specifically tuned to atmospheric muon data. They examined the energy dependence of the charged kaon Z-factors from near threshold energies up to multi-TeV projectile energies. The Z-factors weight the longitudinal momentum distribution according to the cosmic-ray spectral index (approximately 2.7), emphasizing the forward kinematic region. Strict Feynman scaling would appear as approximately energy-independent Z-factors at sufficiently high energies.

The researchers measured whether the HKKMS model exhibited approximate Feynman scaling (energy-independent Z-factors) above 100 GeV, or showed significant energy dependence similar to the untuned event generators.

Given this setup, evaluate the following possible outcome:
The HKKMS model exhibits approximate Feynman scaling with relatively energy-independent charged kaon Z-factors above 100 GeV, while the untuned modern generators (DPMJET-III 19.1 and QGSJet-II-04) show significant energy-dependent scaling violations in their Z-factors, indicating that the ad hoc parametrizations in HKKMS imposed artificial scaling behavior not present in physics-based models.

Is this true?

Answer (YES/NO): YES